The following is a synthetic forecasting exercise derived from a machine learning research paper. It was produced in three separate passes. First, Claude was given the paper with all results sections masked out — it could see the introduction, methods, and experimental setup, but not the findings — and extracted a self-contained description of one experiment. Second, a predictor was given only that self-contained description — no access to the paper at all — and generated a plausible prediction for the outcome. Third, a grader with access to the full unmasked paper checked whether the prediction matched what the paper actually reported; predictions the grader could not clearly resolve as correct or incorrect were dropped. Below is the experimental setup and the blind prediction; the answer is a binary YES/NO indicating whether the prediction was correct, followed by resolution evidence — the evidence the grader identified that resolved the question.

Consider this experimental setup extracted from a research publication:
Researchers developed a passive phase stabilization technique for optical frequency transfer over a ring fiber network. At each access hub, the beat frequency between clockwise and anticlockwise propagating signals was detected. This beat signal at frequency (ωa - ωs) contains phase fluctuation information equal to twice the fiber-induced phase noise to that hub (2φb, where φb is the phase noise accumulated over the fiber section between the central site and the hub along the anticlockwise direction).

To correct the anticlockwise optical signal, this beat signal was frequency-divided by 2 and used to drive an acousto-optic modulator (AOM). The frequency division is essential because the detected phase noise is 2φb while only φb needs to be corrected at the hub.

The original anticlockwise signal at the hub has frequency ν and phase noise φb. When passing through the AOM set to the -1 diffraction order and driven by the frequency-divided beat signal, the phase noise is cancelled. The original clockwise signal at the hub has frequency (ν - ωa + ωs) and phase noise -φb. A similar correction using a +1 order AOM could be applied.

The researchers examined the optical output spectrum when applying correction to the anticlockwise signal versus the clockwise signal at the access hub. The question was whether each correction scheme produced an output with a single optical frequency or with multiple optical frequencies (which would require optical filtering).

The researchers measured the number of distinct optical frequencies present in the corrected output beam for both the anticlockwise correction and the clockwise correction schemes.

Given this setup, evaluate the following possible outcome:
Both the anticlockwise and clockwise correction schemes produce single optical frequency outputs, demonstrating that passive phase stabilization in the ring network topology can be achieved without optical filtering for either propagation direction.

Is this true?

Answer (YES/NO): NO